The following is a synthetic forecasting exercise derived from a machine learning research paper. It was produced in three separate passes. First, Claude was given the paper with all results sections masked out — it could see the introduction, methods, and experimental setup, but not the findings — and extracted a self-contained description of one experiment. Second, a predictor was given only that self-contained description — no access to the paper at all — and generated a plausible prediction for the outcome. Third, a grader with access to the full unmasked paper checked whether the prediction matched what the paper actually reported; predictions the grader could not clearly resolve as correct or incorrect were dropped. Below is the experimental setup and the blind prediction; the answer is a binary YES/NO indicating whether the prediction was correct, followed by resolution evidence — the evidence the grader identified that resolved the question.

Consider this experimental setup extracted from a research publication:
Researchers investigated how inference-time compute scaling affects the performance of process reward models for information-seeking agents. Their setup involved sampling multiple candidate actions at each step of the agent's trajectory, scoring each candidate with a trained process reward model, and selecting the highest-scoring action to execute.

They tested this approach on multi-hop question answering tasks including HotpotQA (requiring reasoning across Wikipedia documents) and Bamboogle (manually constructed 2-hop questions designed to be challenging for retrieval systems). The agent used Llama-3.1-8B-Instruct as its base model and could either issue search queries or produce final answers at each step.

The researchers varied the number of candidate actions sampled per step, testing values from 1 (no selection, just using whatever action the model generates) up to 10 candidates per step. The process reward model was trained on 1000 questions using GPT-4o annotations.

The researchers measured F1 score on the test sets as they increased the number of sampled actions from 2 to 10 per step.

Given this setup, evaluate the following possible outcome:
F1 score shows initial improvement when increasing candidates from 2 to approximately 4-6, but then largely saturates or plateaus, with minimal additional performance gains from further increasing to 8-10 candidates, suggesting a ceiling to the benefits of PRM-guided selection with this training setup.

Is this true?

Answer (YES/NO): NO